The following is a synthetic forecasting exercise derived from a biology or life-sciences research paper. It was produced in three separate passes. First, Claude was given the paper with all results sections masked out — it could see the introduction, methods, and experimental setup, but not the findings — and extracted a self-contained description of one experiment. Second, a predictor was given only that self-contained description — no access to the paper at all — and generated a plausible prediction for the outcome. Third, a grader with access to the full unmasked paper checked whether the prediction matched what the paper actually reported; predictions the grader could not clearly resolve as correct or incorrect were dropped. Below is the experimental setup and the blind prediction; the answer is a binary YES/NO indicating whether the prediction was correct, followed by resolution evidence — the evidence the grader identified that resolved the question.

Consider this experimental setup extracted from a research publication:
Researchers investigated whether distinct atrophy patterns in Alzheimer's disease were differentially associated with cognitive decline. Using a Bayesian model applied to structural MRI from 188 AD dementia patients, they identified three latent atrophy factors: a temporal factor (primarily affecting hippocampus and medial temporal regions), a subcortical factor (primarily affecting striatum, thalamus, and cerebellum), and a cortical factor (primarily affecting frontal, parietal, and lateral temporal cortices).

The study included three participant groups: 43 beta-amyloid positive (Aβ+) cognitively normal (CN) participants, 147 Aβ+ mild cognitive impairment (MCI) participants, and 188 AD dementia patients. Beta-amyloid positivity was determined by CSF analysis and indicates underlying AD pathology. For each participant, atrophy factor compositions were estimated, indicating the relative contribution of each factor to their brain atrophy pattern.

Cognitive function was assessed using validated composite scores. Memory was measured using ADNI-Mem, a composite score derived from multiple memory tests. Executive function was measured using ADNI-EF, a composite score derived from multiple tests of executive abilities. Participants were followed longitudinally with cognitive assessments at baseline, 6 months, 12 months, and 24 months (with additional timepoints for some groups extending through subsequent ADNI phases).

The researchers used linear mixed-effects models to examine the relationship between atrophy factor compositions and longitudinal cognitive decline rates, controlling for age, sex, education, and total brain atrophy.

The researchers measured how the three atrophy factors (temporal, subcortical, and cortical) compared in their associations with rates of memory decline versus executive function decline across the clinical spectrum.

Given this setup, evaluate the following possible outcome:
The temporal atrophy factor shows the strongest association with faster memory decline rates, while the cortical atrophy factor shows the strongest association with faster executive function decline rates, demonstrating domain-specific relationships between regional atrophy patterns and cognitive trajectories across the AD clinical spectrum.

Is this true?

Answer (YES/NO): NO